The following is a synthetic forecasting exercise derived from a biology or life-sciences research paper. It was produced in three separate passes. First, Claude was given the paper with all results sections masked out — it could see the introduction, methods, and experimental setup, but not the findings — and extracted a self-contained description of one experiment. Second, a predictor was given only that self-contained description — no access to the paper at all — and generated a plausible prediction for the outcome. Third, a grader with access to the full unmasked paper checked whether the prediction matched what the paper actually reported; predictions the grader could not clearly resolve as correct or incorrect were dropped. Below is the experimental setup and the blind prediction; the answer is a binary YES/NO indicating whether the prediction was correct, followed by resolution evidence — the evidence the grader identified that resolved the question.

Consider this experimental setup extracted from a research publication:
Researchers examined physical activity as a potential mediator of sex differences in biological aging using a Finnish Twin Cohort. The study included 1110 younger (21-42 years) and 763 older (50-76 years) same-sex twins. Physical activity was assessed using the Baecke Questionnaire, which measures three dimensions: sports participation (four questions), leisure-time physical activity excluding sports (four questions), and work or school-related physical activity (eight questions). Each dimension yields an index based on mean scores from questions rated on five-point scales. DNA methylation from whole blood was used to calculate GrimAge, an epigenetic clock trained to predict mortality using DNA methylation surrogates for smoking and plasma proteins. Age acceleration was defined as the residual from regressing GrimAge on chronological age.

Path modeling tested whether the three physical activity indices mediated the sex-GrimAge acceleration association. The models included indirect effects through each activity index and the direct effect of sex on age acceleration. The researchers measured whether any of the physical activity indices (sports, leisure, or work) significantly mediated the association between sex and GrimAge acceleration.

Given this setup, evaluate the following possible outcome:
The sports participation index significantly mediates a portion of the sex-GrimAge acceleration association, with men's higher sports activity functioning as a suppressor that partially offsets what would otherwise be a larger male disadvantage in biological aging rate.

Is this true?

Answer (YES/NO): YES